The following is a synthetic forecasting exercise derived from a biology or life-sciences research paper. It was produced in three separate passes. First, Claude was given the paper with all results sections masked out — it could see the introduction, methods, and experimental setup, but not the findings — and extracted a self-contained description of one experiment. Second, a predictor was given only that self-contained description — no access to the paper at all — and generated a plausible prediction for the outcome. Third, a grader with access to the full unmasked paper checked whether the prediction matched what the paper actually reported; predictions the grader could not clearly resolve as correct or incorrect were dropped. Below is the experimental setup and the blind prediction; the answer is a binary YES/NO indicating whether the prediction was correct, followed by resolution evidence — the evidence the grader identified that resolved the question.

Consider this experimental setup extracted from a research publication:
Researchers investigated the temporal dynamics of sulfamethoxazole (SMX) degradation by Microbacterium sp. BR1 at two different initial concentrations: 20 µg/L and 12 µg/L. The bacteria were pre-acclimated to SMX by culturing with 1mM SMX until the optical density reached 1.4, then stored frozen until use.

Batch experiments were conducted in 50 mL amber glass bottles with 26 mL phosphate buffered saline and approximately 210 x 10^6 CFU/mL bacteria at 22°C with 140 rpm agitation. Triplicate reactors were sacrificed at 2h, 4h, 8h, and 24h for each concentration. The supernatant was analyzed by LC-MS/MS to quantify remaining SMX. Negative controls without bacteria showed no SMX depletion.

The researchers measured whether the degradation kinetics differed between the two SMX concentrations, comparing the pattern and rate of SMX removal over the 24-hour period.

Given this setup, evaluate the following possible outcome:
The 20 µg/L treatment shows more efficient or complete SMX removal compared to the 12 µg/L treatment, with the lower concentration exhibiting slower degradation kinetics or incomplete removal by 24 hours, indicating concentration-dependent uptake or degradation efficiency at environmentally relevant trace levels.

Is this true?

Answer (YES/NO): NO